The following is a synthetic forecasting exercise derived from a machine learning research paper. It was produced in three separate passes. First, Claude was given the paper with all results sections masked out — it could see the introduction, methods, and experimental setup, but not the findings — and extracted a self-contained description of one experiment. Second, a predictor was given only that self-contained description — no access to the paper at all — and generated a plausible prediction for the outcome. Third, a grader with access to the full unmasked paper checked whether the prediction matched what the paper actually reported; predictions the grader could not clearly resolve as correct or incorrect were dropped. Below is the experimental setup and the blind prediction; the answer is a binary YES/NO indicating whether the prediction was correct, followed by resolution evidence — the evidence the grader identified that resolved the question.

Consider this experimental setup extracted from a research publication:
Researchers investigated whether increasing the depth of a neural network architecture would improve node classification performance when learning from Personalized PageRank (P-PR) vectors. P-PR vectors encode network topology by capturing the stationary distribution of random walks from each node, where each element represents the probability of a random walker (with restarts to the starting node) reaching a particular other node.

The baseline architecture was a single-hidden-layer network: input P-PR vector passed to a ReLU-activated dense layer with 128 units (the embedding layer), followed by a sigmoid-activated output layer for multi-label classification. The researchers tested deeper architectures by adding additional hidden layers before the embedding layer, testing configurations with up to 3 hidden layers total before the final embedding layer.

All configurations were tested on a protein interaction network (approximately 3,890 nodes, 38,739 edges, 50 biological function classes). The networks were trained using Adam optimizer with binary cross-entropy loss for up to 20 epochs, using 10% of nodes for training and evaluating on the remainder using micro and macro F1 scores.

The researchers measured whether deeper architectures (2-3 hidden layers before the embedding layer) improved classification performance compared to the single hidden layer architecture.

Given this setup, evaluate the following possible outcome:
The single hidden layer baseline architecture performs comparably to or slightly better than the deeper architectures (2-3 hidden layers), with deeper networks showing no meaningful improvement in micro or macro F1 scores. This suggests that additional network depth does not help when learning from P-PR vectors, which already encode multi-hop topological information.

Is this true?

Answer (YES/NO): NO